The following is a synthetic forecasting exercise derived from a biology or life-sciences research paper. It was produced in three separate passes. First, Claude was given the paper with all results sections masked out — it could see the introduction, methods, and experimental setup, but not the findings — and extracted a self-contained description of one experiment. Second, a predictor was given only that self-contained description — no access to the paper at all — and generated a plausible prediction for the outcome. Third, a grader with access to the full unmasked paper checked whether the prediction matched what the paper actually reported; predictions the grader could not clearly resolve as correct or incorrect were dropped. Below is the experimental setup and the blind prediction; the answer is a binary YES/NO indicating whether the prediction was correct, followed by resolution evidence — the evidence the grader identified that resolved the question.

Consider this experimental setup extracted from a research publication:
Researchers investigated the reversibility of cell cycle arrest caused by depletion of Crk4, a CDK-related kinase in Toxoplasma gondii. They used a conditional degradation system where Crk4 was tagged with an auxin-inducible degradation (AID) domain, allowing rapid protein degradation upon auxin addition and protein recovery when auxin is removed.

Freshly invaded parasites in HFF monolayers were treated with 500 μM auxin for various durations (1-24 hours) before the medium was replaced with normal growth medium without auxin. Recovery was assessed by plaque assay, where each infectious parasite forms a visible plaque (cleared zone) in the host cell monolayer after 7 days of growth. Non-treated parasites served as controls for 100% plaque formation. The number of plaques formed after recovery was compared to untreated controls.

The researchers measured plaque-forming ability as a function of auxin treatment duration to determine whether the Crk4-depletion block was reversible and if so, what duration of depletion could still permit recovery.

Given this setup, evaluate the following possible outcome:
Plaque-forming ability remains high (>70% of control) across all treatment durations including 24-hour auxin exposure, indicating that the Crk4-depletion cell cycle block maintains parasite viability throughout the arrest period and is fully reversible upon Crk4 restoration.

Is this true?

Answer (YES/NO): NO